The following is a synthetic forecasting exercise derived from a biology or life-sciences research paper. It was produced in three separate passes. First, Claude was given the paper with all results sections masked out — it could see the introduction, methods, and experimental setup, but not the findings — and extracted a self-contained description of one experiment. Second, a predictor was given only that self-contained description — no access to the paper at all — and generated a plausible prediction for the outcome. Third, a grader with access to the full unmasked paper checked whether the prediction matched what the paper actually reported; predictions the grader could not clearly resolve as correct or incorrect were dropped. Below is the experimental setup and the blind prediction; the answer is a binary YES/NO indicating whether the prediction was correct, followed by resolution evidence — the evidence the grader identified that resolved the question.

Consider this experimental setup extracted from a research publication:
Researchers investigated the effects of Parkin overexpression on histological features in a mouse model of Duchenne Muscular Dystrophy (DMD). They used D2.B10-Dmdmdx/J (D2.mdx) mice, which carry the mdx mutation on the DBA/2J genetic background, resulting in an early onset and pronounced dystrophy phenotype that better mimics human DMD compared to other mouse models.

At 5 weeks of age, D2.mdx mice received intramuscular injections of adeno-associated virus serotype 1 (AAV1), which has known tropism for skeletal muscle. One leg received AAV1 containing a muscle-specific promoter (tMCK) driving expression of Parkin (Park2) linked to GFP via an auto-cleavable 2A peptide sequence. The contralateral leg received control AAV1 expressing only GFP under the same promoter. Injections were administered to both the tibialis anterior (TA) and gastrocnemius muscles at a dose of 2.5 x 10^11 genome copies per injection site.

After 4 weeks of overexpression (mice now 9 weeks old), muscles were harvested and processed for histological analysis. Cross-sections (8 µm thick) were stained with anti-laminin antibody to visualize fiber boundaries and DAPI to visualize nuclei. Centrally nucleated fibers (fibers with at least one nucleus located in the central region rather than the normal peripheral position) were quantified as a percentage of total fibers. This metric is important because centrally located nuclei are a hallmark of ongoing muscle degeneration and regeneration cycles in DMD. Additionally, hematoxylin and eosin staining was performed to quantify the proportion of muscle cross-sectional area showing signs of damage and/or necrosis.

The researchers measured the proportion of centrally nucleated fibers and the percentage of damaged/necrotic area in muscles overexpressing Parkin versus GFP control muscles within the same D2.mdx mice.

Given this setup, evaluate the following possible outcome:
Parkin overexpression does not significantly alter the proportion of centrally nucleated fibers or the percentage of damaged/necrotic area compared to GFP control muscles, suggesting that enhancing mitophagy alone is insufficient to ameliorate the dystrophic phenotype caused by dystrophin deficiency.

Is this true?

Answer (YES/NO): YES